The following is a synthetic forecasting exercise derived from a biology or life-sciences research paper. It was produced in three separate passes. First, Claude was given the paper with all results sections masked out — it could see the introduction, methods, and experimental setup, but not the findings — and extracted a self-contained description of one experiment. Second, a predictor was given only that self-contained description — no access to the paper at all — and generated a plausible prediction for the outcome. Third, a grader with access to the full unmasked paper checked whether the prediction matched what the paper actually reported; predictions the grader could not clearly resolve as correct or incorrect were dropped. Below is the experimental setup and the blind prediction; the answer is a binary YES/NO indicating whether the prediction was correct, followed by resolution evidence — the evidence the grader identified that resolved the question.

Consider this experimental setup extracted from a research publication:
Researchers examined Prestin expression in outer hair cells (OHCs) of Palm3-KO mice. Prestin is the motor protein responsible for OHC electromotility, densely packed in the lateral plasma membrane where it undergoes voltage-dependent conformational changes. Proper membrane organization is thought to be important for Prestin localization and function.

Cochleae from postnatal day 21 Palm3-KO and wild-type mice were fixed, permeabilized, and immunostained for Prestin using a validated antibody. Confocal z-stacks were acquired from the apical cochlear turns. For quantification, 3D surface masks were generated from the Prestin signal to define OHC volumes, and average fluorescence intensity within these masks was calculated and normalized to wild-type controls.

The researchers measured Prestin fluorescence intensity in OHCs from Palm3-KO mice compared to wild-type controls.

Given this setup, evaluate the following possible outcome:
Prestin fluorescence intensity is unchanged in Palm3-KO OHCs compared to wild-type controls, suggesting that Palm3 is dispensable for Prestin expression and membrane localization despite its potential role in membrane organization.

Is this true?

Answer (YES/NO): YES